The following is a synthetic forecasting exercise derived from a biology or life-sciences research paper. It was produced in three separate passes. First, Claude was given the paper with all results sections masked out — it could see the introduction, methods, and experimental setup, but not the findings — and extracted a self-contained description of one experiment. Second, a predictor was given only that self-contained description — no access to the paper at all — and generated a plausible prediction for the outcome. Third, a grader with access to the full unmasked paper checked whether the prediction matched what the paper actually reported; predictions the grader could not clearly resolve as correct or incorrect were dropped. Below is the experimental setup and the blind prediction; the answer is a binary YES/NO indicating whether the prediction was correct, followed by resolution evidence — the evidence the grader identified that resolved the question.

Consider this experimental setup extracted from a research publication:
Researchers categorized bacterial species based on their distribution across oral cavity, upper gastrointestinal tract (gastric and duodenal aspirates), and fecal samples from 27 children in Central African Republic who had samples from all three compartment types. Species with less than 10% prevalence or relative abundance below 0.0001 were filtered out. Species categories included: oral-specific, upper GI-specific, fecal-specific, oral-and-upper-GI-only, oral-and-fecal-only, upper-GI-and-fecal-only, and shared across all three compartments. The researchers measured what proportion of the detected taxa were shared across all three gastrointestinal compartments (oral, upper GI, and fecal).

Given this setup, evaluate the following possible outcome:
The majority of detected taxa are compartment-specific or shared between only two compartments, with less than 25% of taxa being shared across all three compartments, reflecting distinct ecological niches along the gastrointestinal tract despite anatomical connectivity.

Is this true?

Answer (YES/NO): YES